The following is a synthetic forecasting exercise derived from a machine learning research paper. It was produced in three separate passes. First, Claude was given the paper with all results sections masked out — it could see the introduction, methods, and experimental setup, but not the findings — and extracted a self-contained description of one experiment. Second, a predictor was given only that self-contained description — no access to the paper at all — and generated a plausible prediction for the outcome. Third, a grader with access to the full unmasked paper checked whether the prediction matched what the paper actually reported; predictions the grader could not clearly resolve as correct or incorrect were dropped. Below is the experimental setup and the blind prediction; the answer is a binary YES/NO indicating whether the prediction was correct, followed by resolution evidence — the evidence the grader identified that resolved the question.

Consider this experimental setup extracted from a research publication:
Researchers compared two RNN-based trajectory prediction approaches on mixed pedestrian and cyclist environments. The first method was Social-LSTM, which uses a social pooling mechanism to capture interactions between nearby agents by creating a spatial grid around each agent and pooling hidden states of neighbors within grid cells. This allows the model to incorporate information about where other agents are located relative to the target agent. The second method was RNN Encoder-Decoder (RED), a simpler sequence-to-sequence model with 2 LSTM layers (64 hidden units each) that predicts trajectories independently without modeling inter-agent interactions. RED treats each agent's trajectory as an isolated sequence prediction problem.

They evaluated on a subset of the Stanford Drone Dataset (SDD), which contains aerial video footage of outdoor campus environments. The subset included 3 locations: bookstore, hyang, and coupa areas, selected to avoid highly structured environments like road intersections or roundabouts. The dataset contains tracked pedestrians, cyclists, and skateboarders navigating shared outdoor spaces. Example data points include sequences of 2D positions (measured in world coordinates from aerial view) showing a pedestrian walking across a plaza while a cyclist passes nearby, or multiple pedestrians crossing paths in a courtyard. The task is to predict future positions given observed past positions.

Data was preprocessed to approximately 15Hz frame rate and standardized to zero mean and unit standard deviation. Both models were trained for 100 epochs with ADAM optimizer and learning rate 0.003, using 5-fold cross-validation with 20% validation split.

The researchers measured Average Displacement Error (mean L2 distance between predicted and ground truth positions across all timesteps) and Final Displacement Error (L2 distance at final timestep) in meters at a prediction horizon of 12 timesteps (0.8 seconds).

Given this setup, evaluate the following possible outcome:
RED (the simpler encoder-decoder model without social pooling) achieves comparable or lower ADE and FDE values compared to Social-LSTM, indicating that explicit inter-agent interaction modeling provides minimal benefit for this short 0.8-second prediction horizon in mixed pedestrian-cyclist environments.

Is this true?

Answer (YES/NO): YES